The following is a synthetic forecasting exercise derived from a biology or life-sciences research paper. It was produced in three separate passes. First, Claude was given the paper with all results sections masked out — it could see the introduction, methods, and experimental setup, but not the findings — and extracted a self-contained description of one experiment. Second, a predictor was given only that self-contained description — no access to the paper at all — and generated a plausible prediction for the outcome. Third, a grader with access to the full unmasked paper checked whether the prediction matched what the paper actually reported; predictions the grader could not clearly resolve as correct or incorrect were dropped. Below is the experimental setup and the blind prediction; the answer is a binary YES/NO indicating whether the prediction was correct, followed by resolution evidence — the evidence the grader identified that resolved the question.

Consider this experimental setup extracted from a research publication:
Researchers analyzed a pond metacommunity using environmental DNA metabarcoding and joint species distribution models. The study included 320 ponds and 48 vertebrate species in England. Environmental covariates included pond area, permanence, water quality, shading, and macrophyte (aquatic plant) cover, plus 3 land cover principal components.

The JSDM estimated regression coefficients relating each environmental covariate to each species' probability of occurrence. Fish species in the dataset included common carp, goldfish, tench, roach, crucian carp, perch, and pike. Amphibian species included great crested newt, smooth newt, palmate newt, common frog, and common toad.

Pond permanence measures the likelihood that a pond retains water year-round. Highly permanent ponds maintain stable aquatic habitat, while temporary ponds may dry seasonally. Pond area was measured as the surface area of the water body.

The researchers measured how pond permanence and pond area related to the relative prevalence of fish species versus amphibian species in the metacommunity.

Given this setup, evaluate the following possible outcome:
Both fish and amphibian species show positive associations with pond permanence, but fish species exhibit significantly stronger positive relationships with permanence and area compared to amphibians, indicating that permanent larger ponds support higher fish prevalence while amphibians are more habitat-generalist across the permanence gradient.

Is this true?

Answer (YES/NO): NO